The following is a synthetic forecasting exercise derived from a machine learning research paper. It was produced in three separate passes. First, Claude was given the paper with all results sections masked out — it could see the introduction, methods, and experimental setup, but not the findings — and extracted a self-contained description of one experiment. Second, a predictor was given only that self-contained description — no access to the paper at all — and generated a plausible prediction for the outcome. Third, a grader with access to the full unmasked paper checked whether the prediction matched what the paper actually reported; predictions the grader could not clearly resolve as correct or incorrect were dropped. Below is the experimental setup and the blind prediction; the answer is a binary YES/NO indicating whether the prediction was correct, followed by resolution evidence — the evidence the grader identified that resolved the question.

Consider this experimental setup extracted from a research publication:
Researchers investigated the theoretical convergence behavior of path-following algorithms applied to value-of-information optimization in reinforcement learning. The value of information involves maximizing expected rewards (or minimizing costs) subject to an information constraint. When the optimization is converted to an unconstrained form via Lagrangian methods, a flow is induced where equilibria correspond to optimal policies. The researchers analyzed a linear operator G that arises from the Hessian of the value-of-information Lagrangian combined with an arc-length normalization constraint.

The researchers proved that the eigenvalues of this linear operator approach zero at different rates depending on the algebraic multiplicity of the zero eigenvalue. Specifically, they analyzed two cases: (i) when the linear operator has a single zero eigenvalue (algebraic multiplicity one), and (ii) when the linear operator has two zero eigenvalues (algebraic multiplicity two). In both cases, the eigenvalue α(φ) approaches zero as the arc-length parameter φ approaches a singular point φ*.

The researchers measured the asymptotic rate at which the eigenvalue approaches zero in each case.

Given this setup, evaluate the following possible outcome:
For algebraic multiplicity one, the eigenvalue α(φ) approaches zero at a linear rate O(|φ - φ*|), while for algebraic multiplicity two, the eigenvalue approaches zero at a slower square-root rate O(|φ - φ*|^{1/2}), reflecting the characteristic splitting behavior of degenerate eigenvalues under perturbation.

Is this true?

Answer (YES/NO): YES